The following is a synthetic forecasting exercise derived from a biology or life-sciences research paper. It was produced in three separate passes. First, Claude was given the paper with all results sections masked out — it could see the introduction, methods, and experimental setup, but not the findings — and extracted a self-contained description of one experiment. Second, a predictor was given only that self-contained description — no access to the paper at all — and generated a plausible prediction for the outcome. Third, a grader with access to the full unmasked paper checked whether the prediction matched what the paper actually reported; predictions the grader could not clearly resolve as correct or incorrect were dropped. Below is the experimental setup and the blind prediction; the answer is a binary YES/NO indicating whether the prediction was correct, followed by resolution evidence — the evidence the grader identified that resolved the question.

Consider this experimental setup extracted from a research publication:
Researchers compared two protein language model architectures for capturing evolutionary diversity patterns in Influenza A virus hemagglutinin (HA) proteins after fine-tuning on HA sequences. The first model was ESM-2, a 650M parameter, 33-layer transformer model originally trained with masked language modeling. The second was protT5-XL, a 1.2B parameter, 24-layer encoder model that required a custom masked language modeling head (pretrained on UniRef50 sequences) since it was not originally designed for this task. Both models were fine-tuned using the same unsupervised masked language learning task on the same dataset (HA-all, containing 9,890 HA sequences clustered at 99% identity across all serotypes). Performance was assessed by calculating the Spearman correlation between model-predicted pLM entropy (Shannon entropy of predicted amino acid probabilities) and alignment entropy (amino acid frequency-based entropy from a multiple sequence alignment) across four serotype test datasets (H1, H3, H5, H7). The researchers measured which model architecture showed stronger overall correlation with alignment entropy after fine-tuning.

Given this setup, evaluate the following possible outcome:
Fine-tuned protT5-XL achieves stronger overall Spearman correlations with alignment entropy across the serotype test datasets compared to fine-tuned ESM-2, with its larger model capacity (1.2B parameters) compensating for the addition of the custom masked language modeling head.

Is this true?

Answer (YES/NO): NO